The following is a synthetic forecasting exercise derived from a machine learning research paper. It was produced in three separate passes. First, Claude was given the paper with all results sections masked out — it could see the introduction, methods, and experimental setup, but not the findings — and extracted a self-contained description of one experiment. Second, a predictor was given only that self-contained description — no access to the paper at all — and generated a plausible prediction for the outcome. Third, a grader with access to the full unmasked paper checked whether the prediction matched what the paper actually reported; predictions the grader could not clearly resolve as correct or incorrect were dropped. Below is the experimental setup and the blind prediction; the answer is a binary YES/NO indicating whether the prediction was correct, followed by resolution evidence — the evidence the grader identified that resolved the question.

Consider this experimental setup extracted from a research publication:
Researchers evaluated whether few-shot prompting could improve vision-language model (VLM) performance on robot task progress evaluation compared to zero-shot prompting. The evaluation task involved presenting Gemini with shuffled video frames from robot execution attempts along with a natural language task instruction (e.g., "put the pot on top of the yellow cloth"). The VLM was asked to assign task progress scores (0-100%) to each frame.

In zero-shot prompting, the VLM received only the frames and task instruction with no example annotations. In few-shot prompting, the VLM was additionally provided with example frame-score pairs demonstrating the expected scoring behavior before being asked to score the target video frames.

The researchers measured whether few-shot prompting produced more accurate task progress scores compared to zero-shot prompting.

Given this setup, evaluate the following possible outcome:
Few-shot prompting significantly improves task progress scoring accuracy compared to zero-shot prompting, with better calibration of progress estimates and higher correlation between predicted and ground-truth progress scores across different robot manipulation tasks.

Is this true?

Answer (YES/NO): NO